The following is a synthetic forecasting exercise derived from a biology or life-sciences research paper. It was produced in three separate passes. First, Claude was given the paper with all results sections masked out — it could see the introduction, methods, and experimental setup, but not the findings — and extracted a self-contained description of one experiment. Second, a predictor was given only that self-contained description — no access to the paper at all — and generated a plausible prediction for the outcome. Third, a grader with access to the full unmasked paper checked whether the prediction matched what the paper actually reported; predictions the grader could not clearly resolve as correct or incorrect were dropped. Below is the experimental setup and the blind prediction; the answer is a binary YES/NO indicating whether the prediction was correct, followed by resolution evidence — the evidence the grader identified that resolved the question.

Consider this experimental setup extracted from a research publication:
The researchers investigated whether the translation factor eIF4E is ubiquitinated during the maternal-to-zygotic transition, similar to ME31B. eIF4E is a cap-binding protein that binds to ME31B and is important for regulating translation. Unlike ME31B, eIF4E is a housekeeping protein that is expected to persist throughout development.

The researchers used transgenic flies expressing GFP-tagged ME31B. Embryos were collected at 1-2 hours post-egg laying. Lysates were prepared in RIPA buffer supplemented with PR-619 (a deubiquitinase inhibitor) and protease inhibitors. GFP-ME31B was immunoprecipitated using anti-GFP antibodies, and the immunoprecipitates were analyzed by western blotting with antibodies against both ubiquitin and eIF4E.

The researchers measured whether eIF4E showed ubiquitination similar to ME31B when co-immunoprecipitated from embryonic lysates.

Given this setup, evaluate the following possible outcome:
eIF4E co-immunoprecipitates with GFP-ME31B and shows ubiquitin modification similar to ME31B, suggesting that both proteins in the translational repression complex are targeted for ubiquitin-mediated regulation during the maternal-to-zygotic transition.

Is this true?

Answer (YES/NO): NO